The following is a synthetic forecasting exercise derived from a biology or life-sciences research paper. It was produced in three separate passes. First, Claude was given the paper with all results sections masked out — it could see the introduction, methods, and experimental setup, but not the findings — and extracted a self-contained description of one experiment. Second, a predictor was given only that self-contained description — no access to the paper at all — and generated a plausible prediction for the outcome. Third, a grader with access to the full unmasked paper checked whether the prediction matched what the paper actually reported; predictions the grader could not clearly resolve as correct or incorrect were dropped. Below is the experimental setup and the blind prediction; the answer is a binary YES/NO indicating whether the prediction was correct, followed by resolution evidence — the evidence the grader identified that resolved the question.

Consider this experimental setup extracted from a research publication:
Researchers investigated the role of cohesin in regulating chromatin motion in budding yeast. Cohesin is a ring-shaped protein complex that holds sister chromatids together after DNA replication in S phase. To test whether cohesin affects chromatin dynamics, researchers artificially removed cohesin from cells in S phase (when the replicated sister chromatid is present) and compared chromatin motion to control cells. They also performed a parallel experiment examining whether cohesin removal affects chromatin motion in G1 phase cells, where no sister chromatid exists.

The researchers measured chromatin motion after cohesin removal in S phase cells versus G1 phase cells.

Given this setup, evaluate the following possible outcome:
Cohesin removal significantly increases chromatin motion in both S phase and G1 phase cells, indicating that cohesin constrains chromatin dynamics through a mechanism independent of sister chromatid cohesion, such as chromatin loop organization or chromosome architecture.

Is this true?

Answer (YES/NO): NO